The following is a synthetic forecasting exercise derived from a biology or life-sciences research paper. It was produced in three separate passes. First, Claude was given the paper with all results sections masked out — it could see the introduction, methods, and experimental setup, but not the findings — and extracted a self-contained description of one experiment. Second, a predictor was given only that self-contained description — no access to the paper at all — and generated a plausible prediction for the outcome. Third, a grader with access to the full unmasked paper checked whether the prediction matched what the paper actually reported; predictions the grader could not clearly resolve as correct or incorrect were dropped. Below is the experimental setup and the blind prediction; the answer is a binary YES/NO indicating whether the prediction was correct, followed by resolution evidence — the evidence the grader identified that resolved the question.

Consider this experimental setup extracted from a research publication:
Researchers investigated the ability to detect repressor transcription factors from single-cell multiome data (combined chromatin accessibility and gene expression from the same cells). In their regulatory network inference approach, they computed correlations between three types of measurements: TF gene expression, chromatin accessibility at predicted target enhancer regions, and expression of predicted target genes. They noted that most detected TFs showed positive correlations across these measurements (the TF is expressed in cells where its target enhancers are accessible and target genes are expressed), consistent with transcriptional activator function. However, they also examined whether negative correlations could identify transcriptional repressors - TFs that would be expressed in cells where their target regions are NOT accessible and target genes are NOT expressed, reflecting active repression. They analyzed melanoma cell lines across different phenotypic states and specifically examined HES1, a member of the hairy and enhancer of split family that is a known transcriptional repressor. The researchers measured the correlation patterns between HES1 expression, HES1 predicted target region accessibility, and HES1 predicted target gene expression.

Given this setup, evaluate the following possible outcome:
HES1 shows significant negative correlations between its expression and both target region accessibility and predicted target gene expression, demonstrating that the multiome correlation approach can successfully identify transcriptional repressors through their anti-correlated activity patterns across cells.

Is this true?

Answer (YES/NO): YES